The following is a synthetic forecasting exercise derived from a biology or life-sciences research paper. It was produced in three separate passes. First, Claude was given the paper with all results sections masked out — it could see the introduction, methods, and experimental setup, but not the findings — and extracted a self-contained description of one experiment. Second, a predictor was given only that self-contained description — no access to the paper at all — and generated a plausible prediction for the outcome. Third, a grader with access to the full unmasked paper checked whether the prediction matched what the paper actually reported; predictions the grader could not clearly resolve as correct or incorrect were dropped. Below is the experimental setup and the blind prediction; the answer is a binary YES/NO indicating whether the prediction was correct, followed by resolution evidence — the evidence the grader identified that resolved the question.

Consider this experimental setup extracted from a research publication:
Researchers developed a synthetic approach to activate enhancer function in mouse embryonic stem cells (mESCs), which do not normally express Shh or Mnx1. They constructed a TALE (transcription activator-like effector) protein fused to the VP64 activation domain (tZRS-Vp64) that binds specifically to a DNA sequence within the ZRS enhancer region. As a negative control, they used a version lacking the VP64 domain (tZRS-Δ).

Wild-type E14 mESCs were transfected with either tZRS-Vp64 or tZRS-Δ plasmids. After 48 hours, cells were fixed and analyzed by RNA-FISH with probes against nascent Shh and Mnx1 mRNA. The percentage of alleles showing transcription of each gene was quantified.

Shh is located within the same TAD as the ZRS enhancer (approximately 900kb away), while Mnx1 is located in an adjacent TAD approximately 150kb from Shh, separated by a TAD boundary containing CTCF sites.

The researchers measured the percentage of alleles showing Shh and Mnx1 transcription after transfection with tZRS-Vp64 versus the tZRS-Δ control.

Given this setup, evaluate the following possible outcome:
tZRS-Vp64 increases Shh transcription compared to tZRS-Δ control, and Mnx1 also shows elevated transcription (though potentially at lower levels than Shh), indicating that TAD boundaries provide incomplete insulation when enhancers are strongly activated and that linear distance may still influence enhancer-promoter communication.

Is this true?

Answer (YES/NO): YES